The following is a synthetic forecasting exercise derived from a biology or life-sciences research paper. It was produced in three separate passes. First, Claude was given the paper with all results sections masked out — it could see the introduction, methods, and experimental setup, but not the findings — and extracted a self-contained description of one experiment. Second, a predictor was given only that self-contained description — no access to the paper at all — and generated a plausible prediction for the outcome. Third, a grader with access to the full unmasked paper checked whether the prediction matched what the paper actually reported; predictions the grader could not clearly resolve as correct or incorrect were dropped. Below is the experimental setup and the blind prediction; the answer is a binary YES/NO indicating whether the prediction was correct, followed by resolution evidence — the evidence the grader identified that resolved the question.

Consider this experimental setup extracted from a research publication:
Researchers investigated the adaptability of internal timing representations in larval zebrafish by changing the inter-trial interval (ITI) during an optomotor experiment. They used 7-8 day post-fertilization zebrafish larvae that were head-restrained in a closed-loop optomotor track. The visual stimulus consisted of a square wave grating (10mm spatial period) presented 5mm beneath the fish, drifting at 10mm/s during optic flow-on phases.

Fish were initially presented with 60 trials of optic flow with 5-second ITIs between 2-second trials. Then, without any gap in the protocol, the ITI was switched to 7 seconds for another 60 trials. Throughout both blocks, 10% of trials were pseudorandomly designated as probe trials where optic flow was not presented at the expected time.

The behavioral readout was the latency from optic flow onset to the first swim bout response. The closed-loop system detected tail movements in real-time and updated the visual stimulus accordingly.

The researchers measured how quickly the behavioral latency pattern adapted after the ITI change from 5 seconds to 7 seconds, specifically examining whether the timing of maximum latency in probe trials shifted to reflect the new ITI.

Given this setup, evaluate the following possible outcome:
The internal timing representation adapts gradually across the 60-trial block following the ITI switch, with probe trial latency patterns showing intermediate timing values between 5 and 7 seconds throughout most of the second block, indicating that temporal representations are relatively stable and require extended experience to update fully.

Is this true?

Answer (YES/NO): NO